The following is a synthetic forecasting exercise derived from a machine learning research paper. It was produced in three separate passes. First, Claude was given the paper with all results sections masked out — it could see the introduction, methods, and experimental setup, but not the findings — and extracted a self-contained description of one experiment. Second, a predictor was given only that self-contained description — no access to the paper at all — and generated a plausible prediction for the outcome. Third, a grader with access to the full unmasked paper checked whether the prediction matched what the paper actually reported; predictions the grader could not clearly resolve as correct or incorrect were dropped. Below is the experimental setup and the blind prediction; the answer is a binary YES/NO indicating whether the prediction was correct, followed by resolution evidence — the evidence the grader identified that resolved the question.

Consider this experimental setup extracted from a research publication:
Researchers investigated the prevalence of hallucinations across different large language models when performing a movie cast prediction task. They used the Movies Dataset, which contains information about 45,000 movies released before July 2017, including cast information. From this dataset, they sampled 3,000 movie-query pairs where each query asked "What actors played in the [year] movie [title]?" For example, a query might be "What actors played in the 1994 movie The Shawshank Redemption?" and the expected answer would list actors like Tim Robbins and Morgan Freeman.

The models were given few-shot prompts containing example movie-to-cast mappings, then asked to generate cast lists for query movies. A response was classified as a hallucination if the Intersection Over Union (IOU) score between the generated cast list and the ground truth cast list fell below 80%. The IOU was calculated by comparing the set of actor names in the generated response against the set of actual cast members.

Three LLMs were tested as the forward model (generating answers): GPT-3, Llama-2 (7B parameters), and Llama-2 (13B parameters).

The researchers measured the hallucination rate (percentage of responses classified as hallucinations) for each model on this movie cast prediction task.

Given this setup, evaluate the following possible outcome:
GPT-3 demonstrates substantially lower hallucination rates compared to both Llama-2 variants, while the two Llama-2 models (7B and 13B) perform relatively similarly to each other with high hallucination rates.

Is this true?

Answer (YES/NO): NO